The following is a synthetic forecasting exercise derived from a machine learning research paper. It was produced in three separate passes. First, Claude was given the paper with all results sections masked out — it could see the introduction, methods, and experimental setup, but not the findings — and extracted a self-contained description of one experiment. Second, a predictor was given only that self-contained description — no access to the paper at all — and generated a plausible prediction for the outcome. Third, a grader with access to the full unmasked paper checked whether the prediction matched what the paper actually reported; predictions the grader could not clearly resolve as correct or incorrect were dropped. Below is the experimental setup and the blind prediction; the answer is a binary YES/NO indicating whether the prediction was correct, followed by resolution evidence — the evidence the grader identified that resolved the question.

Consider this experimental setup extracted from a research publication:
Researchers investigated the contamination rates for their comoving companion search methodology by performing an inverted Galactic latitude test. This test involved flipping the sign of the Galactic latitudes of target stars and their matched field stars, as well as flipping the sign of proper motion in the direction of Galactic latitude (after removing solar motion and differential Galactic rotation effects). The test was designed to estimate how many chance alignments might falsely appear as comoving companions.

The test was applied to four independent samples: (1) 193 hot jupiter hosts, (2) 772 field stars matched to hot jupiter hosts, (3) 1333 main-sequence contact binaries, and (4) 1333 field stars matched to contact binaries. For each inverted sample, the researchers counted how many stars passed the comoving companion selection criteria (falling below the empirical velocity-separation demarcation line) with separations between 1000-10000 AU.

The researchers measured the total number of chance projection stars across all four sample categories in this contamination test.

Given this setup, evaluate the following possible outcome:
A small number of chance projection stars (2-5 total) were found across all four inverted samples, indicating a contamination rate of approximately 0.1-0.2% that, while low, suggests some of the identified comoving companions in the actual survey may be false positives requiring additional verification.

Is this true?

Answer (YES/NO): NO